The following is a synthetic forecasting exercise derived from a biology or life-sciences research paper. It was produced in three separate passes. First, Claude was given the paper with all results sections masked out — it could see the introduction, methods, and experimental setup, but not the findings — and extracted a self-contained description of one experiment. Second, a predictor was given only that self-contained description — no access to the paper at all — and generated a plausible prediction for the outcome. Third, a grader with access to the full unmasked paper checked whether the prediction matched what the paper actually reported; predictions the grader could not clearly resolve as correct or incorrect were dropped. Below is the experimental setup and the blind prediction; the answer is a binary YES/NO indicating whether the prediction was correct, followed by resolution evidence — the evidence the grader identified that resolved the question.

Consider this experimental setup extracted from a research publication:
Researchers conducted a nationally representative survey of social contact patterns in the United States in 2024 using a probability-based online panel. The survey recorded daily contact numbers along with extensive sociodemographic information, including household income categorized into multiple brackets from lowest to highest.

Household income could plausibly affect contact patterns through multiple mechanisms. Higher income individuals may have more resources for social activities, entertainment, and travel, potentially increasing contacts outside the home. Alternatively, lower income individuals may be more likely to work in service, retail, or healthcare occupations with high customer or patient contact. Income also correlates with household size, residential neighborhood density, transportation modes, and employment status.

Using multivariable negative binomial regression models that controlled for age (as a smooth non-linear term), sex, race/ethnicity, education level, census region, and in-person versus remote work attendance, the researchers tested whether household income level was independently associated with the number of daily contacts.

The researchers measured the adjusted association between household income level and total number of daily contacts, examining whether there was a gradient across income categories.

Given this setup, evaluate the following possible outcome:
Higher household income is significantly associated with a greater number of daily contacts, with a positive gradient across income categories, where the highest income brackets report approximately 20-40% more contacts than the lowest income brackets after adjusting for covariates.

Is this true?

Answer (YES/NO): NO